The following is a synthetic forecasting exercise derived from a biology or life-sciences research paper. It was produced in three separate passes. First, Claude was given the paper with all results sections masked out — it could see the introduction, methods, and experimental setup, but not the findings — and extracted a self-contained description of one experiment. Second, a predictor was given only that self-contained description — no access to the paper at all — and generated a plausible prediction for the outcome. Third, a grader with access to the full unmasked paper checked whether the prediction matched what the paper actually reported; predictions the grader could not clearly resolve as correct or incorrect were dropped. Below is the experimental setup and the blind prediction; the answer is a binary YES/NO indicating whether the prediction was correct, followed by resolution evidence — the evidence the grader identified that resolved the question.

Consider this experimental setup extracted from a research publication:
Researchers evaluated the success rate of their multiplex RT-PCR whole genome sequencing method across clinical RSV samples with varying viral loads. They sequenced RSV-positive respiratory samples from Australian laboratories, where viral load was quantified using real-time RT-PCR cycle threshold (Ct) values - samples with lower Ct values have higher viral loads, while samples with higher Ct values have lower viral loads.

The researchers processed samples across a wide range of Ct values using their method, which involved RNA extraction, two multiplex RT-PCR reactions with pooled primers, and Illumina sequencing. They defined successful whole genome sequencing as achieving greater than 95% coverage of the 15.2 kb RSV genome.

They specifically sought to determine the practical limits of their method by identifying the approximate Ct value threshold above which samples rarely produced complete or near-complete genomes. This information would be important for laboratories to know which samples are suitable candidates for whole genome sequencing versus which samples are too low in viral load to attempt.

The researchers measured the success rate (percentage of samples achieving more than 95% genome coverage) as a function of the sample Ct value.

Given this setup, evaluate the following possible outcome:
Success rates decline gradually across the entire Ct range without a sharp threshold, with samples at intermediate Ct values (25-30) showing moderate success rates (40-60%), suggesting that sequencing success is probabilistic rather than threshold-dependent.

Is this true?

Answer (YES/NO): NO